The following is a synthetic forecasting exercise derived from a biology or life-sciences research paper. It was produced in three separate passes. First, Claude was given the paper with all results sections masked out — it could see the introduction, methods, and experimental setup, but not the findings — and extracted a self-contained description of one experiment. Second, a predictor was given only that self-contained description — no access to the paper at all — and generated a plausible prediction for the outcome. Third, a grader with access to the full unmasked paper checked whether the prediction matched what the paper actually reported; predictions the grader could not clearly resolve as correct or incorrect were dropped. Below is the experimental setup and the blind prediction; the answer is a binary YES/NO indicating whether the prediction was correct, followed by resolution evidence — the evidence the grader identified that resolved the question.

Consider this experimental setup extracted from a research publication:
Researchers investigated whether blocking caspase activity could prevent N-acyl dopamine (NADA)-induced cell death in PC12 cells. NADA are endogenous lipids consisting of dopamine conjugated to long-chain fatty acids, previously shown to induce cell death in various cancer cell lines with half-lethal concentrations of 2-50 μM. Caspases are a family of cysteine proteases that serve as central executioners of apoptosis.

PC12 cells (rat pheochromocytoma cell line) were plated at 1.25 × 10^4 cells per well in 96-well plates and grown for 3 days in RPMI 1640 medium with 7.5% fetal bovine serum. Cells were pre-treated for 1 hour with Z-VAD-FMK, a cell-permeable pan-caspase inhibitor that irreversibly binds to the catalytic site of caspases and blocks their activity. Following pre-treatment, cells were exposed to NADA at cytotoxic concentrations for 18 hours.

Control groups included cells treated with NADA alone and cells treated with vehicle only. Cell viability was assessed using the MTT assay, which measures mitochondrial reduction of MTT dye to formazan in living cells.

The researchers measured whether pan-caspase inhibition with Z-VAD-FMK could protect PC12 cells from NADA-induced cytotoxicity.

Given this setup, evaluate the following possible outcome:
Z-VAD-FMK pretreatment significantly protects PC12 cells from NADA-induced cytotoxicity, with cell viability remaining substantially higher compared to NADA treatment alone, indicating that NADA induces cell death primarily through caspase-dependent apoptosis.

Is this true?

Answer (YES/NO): YES